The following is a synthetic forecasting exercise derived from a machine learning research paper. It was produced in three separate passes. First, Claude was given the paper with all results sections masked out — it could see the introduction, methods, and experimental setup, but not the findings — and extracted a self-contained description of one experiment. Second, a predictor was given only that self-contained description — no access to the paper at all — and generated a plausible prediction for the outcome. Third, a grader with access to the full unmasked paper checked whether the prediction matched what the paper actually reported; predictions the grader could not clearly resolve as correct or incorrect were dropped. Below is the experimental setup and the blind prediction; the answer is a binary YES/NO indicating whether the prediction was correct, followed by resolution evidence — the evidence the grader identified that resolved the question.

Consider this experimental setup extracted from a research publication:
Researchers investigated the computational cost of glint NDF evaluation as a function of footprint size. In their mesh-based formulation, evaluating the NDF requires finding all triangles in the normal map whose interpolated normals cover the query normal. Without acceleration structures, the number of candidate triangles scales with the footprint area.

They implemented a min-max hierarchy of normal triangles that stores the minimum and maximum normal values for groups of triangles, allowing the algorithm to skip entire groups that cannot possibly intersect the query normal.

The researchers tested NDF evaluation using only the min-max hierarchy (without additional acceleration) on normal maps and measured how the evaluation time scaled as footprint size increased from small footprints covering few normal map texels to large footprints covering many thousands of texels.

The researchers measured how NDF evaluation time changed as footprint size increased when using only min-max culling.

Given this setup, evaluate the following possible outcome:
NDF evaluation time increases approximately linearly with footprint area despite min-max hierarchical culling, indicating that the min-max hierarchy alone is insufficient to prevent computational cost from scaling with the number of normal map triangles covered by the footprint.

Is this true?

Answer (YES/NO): NO